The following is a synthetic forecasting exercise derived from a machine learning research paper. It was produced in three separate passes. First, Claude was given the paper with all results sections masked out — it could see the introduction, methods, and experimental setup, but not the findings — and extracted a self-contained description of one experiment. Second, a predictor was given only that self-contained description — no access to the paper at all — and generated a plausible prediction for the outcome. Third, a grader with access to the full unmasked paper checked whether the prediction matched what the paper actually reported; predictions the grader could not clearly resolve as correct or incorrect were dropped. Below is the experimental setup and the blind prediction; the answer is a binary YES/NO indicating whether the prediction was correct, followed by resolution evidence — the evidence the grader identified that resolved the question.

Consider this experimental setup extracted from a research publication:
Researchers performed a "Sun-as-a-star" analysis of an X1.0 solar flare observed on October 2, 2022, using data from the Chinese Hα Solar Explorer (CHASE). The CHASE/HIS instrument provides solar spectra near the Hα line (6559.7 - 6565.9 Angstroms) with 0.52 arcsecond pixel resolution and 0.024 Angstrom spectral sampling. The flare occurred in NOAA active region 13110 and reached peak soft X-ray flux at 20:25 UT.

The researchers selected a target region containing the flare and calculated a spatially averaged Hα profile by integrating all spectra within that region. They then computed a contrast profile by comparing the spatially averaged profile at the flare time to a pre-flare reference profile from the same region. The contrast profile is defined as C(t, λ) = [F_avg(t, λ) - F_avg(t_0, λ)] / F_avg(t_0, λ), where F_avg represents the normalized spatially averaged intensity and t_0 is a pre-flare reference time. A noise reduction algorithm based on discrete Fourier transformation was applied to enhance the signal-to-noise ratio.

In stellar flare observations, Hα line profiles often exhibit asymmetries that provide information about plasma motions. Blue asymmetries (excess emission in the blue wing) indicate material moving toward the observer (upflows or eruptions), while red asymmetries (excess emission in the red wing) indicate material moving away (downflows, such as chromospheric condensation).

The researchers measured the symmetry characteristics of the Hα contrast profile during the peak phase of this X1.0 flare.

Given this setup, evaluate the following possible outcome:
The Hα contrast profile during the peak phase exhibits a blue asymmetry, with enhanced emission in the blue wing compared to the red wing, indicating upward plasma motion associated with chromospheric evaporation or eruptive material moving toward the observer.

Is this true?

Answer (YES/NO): NO